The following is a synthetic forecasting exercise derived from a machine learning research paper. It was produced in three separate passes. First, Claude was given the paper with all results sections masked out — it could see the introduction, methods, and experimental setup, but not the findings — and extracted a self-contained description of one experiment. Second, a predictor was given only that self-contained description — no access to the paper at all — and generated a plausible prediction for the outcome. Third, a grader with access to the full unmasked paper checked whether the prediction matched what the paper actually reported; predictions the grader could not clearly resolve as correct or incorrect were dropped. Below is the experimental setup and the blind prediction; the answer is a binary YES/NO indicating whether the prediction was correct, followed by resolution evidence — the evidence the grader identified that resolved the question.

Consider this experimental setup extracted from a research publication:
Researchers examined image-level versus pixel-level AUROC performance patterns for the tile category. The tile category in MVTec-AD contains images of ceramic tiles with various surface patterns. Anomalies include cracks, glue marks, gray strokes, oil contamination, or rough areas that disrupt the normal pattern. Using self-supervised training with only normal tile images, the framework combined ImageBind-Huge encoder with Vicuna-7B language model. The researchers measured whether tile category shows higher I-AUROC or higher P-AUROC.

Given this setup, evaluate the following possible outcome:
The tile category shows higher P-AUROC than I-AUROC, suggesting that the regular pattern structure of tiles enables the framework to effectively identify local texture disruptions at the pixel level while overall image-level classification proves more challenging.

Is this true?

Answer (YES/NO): NO